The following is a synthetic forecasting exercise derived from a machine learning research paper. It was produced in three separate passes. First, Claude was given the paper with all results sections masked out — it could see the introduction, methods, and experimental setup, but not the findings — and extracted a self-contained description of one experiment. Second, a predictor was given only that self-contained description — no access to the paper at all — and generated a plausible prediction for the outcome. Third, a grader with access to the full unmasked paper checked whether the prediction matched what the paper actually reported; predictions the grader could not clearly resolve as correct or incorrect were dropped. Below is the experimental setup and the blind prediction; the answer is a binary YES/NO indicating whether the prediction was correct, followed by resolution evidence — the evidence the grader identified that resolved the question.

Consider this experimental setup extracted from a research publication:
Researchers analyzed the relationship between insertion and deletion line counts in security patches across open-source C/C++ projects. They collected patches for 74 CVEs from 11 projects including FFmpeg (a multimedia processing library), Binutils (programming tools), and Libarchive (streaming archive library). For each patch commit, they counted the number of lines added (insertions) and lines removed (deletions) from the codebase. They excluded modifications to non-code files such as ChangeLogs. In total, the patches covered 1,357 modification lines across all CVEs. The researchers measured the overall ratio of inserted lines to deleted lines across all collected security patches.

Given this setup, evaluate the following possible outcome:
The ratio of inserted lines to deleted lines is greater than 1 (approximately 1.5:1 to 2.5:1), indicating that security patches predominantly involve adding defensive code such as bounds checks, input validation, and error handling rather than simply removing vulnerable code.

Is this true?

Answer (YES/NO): YES